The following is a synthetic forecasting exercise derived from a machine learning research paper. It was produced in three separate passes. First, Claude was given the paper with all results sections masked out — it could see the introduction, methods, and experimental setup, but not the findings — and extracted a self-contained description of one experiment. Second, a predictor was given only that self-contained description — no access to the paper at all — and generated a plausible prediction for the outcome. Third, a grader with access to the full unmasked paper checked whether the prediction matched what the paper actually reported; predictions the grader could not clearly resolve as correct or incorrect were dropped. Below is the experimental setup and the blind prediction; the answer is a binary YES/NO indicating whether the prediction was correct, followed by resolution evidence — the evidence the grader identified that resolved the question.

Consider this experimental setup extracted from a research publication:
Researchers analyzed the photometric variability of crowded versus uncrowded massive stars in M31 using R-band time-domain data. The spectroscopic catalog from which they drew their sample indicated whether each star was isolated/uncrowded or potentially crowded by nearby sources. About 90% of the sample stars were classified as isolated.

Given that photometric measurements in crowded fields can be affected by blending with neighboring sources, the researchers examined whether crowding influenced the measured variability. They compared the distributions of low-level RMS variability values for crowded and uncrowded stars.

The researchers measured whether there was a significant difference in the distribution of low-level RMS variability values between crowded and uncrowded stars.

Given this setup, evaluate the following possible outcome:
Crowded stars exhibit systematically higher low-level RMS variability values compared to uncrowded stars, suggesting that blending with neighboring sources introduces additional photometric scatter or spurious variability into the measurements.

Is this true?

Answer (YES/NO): NO